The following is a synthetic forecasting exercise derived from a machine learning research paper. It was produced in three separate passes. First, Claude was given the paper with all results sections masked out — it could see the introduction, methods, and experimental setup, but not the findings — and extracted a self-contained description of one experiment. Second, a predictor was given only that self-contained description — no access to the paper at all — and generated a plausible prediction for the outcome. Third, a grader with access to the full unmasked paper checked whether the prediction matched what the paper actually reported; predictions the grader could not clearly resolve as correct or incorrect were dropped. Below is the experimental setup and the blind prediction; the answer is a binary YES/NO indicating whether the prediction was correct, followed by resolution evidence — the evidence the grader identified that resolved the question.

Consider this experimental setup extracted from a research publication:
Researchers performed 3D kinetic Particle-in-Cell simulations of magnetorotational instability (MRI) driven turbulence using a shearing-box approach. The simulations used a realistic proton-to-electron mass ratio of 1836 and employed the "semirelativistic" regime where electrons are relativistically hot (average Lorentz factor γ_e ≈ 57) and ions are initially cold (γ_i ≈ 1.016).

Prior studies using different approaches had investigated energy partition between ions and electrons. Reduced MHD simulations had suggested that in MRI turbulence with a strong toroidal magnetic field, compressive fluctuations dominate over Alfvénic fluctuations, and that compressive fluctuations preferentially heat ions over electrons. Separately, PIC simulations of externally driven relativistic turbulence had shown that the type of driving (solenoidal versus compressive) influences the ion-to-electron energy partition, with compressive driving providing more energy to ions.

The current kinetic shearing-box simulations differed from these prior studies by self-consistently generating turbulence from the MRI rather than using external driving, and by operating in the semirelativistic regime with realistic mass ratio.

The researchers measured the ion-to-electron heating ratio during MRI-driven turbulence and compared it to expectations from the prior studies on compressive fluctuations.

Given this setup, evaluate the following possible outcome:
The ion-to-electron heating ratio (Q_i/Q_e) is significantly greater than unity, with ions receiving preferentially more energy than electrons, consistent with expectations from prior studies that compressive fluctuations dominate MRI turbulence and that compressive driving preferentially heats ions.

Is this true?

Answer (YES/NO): NO